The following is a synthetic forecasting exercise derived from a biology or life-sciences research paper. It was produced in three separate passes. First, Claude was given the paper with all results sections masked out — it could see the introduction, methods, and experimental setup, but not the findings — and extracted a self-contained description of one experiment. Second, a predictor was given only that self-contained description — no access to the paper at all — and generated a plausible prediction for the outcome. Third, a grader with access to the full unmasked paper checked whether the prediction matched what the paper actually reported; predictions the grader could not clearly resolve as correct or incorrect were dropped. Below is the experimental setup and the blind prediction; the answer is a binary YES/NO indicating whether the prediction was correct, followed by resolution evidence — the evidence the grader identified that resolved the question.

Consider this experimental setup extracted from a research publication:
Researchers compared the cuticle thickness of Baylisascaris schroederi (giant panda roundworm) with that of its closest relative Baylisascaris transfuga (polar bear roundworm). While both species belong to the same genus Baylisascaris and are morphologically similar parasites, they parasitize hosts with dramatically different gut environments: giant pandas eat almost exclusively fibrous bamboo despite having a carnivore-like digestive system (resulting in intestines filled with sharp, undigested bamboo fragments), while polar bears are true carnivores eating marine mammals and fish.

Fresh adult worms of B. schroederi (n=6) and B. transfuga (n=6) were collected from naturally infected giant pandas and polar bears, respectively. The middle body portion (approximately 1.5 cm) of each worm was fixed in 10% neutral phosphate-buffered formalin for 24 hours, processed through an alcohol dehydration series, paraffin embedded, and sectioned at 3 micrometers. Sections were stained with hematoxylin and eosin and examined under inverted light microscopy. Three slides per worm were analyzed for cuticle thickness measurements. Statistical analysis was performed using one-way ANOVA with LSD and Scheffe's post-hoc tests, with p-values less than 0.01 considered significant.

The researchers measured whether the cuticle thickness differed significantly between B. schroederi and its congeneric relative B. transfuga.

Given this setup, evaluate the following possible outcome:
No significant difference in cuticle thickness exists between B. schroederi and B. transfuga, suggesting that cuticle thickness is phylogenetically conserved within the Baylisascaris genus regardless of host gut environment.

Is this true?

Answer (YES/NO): NO